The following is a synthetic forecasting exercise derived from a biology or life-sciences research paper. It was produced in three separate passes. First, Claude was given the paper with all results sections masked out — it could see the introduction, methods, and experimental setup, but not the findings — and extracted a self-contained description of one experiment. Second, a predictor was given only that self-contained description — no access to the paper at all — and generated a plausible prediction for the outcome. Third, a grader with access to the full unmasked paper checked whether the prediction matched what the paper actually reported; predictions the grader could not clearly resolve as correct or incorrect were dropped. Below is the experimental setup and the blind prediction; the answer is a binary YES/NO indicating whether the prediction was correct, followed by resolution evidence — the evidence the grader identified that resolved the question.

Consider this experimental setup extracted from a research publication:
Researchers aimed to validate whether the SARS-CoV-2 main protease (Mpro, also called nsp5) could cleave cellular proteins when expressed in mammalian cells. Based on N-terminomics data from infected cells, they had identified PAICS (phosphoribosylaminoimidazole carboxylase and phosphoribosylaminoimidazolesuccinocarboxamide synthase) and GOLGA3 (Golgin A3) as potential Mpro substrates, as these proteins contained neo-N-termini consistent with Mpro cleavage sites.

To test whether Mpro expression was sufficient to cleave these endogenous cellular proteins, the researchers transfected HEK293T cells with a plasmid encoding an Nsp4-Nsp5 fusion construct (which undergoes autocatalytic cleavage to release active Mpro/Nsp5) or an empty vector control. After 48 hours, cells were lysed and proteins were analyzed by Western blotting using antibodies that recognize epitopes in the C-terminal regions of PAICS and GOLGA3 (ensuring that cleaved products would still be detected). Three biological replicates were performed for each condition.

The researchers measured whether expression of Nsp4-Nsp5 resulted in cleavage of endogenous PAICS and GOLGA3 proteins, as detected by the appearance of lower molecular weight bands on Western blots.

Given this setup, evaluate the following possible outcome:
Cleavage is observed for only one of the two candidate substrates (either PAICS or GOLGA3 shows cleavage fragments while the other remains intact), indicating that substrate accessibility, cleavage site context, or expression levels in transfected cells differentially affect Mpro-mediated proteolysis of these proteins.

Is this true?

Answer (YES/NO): NO